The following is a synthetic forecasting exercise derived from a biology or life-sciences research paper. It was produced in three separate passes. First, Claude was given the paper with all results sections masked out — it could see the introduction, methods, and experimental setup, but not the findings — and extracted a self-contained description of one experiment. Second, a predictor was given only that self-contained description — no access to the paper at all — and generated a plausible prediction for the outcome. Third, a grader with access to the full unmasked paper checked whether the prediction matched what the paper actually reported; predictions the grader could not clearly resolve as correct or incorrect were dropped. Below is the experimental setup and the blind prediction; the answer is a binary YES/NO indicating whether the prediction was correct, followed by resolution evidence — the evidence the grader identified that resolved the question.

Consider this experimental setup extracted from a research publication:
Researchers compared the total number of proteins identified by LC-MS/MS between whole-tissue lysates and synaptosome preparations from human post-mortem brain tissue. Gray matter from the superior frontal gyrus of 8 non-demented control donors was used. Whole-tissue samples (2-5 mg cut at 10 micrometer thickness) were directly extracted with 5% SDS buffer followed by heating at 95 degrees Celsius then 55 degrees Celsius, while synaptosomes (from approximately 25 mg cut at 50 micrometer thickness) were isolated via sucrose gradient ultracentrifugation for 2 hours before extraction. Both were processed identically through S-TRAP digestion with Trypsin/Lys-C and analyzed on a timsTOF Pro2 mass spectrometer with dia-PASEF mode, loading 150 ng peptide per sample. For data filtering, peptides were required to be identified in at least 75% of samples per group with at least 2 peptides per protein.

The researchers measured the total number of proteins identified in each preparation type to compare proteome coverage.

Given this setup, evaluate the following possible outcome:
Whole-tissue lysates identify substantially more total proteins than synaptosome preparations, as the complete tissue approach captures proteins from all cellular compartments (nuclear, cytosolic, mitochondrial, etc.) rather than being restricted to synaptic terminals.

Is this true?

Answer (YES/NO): NO